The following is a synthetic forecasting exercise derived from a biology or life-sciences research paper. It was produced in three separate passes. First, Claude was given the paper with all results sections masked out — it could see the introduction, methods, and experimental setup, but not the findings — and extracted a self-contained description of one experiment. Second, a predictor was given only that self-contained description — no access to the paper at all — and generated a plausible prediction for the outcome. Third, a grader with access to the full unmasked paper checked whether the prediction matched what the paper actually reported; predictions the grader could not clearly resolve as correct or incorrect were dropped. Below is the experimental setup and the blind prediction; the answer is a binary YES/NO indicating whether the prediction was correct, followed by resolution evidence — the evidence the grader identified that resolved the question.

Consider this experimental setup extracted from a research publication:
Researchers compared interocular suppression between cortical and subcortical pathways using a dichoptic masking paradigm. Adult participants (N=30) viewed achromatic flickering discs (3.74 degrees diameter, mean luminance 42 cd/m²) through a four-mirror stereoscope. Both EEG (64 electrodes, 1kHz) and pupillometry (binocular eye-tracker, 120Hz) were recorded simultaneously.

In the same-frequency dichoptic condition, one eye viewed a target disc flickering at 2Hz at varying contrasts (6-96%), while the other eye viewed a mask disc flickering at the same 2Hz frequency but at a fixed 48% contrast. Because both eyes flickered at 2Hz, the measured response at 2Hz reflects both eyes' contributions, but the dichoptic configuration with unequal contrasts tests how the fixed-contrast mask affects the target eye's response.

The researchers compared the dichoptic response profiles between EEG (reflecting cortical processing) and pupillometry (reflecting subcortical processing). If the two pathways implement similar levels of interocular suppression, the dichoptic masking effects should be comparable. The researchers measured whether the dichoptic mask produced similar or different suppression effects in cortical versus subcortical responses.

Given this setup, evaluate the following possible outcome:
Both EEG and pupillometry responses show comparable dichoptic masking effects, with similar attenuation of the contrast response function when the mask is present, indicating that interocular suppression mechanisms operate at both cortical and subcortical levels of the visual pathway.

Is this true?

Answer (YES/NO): NO